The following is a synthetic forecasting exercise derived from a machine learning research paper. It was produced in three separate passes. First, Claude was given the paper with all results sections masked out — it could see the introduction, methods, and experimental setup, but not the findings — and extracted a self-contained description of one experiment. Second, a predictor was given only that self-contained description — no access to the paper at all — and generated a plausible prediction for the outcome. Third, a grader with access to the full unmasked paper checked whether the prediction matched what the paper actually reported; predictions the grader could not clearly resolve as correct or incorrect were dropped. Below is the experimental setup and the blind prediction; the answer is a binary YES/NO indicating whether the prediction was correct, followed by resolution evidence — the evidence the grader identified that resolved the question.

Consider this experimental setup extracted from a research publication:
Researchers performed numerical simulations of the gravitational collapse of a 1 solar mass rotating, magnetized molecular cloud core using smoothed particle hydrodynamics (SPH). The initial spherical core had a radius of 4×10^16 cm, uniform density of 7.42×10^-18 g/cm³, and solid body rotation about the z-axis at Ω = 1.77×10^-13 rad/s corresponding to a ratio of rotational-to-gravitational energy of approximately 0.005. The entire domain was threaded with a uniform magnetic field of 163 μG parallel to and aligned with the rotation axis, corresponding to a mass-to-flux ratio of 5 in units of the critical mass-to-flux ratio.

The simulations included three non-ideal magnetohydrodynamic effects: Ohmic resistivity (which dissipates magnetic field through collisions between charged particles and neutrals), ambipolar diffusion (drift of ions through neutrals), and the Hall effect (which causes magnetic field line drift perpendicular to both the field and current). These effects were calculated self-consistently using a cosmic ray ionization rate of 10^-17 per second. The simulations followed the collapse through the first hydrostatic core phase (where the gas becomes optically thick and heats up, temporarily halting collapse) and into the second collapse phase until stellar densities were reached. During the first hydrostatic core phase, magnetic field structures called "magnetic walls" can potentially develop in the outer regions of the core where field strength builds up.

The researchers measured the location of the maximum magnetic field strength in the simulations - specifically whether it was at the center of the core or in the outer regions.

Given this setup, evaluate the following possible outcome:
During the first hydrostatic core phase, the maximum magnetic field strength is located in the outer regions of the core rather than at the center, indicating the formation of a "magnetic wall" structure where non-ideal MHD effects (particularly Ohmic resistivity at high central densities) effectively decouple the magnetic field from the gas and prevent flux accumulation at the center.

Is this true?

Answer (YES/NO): NO